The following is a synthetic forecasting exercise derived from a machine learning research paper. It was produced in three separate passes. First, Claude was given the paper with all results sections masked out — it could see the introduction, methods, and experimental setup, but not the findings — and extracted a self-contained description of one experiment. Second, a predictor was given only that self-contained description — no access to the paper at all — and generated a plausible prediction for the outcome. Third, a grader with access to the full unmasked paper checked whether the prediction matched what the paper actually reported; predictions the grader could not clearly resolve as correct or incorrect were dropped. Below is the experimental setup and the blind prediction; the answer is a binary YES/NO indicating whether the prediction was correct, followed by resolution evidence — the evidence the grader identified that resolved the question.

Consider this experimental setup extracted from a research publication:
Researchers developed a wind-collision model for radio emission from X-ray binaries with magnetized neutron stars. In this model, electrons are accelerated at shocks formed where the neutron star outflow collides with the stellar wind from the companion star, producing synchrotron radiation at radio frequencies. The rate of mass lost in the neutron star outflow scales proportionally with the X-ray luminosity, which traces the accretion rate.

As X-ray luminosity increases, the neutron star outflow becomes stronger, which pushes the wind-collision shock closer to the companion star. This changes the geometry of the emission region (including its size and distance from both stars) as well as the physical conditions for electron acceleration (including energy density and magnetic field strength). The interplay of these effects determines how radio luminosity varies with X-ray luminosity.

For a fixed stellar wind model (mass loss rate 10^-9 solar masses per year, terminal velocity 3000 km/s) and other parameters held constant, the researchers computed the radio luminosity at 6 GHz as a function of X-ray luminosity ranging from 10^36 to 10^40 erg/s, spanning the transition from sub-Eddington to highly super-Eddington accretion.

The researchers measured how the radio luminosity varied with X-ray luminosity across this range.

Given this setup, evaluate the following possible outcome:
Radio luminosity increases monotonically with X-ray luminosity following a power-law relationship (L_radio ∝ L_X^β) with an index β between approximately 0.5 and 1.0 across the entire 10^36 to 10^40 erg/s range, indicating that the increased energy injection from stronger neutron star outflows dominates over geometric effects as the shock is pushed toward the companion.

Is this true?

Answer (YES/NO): NO